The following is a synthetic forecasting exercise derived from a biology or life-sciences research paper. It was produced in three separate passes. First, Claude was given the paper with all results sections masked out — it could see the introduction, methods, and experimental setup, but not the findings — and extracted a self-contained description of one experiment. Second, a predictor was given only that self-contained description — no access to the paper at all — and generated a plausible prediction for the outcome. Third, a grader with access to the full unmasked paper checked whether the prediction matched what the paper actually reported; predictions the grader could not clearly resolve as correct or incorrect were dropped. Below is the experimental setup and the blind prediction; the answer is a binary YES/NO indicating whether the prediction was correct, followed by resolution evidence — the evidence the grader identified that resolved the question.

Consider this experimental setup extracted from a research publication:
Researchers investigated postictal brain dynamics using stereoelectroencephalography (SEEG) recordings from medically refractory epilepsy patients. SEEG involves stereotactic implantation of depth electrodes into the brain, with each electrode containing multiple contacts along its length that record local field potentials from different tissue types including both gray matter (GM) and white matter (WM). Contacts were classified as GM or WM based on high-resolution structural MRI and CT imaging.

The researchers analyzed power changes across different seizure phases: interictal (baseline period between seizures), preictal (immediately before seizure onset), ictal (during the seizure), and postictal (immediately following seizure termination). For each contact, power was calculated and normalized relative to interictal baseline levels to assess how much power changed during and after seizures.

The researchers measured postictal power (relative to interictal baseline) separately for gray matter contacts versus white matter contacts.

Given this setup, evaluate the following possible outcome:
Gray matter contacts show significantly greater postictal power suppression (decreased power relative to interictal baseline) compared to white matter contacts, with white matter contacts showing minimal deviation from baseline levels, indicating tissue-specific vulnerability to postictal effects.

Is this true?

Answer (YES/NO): NO